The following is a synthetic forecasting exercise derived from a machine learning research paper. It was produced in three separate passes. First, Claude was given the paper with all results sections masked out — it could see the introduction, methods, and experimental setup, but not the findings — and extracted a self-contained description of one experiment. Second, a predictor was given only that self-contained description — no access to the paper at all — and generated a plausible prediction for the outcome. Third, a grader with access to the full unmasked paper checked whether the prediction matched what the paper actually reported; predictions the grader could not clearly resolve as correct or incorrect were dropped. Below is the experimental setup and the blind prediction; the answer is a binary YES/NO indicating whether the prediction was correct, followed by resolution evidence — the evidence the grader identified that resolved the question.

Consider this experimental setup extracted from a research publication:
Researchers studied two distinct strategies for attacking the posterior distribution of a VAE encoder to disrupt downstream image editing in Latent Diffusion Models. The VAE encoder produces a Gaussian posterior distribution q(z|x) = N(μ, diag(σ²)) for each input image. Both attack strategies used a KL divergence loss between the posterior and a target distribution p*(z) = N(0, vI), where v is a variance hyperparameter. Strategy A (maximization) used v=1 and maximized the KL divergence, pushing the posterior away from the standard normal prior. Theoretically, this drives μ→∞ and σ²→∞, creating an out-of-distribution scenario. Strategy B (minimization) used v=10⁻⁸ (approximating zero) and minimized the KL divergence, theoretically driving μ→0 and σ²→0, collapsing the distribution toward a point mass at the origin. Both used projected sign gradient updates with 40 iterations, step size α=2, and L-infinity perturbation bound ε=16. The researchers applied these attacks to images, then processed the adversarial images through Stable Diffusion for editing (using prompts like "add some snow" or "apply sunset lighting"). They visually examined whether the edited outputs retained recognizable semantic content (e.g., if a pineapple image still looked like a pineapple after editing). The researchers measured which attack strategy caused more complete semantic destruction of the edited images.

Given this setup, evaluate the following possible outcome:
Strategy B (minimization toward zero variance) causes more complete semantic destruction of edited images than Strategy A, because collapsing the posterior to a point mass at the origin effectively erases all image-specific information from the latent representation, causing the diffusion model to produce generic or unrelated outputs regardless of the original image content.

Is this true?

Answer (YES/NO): YES